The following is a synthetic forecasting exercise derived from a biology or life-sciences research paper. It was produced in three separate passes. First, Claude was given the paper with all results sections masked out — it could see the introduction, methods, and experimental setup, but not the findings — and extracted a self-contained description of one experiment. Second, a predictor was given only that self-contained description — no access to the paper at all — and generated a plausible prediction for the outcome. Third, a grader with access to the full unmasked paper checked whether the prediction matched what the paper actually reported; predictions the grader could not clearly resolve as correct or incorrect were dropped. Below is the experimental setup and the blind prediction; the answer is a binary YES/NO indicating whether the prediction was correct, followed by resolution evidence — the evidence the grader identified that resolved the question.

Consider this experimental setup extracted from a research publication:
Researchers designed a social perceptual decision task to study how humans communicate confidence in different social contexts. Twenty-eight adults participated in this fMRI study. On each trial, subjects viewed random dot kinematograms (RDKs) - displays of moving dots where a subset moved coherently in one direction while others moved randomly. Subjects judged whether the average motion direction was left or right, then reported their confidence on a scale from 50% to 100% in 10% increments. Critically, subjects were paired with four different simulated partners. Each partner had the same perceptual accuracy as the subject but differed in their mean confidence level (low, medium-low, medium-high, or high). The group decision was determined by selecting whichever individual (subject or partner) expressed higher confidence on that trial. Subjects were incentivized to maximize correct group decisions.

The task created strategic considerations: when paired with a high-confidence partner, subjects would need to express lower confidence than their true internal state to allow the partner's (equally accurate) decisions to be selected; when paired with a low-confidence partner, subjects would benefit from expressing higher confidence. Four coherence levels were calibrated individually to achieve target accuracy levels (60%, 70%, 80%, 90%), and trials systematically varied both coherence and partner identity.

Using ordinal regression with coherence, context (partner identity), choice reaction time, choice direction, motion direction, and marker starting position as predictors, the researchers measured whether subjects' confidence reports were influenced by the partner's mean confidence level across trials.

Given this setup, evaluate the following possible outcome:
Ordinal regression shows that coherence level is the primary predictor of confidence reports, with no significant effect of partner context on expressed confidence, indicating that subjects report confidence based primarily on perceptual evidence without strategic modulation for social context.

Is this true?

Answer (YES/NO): NO